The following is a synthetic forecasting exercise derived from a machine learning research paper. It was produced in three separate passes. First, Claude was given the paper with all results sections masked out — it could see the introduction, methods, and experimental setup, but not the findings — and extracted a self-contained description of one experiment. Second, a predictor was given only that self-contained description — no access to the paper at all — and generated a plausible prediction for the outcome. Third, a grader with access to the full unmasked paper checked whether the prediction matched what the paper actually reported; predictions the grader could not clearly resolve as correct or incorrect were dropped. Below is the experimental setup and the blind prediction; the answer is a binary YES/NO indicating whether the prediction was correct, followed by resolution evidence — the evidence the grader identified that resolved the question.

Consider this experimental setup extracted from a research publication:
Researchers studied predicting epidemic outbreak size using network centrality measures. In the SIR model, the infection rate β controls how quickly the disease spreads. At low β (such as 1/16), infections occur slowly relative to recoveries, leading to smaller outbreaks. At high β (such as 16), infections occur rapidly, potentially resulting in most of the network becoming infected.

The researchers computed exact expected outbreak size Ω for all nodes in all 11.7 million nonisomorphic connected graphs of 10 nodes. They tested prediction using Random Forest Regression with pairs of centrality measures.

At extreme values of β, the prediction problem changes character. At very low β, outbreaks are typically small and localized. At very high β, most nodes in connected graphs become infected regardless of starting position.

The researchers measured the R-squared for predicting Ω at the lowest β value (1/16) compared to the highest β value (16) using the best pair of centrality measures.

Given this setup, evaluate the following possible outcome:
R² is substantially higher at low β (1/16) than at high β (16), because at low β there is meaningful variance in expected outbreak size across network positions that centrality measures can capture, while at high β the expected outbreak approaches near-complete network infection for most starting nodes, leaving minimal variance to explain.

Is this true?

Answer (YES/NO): YES